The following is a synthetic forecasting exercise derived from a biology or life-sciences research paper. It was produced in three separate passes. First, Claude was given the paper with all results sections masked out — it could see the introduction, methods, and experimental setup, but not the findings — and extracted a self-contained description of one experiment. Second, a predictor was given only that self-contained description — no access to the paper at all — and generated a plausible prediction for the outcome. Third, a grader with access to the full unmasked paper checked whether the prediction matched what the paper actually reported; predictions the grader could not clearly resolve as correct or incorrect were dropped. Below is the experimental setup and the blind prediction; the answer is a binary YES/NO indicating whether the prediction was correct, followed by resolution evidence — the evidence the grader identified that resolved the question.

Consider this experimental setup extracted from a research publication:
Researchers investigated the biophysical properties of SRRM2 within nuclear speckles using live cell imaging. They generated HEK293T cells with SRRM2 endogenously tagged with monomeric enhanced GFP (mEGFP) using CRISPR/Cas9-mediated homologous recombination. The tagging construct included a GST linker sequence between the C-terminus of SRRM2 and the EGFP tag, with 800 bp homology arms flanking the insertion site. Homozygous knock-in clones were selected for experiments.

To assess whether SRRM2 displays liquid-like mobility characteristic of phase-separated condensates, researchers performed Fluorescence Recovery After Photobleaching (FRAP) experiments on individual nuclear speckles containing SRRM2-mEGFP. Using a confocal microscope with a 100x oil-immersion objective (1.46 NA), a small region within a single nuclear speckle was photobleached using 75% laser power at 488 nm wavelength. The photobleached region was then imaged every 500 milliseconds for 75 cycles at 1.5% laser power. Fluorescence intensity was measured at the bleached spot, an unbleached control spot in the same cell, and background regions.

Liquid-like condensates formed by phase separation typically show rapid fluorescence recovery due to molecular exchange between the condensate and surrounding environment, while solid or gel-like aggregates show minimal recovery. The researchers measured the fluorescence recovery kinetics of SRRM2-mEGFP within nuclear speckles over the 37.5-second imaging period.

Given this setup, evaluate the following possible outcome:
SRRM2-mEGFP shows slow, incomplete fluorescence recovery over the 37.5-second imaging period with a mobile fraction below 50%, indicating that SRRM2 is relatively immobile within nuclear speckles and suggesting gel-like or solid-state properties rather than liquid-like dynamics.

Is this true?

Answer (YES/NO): NO